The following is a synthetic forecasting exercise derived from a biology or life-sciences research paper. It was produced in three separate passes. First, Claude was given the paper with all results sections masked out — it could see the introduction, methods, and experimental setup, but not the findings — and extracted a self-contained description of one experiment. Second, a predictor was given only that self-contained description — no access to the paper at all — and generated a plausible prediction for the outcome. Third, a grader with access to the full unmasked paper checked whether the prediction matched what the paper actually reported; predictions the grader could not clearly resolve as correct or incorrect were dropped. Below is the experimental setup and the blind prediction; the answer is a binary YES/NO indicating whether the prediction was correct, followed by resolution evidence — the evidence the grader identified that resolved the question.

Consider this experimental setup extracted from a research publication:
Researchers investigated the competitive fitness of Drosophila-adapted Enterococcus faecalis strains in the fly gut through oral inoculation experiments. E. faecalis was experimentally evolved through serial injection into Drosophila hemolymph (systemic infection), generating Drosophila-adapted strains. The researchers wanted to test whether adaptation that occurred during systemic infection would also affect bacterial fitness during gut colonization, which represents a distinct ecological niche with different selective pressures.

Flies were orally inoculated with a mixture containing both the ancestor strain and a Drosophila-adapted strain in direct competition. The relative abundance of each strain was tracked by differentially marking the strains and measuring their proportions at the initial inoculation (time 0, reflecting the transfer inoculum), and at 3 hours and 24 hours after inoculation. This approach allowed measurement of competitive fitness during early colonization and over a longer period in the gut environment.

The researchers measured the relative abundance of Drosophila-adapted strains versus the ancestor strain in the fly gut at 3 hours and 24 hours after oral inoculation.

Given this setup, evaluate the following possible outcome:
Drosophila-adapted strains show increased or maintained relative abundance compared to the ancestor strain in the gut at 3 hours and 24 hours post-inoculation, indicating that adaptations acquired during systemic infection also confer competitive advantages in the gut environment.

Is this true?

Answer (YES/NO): NO